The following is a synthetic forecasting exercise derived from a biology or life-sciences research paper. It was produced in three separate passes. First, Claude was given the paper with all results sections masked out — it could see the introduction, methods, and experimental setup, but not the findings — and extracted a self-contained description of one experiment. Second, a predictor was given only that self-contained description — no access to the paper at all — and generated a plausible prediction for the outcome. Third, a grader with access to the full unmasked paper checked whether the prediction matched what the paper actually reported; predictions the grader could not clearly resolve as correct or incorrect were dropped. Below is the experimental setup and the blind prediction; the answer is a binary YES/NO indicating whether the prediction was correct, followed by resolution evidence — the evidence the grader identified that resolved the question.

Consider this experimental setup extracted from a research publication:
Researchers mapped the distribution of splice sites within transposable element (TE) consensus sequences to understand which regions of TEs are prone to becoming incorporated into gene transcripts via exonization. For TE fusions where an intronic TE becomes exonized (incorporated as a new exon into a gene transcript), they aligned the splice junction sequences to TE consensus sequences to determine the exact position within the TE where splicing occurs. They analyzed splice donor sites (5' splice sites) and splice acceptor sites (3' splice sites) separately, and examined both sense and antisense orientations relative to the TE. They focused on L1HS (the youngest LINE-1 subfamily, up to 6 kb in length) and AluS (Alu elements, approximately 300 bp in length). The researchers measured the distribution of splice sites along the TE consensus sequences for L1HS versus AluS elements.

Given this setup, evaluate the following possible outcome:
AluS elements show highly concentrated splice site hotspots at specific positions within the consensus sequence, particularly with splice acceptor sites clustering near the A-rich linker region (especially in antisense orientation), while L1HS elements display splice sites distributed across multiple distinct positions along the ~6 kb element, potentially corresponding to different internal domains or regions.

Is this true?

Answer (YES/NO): NO